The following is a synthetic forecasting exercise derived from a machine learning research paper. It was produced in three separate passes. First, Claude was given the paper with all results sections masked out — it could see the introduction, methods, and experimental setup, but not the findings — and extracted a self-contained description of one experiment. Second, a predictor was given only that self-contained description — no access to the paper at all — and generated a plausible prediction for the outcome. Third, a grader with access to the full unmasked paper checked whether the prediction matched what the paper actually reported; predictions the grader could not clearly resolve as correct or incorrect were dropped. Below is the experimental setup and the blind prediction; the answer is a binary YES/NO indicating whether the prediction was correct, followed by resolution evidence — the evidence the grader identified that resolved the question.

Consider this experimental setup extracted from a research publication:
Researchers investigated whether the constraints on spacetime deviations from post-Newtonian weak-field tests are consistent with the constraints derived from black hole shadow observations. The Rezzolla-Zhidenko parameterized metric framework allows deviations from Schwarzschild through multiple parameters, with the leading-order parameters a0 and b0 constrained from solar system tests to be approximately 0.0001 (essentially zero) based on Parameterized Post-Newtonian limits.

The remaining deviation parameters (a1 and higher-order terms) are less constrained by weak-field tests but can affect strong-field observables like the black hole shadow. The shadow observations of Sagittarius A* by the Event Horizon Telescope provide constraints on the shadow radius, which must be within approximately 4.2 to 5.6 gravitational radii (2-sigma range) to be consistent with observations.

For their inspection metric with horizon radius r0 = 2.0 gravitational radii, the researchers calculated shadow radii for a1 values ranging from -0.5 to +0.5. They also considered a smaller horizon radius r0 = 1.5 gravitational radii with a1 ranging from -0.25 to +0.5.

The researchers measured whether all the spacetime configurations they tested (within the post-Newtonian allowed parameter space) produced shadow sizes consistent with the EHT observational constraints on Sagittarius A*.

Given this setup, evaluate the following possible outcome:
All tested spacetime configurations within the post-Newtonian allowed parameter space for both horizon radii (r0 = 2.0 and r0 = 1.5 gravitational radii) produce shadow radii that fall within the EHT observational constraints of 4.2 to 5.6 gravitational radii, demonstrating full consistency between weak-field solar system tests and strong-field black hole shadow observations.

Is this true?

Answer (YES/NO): YES